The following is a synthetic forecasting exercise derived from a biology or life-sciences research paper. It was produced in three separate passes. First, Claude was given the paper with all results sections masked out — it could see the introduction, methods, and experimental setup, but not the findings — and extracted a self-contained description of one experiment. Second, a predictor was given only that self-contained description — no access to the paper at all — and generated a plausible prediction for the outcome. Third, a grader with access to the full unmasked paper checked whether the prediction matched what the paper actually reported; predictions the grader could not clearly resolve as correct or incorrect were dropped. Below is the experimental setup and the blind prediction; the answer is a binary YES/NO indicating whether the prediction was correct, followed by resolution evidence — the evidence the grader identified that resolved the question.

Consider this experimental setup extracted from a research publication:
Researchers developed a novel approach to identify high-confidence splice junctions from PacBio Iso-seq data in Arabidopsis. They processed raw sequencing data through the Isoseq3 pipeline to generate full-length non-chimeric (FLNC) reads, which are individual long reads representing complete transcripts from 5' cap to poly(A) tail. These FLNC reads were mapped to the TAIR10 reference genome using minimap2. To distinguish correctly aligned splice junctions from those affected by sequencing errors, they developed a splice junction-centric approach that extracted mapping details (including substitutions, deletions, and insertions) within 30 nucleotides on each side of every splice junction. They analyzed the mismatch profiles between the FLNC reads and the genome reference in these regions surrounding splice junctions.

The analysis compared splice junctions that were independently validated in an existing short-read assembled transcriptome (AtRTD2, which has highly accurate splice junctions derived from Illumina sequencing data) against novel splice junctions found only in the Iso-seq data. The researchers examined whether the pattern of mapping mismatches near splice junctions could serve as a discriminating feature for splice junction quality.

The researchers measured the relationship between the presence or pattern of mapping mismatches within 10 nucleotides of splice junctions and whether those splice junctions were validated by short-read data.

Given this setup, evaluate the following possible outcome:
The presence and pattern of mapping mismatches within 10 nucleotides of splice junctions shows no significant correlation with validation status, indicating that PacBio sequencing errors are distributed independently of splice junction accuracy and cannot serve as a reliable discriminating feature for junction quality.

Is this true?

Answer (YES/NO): NO